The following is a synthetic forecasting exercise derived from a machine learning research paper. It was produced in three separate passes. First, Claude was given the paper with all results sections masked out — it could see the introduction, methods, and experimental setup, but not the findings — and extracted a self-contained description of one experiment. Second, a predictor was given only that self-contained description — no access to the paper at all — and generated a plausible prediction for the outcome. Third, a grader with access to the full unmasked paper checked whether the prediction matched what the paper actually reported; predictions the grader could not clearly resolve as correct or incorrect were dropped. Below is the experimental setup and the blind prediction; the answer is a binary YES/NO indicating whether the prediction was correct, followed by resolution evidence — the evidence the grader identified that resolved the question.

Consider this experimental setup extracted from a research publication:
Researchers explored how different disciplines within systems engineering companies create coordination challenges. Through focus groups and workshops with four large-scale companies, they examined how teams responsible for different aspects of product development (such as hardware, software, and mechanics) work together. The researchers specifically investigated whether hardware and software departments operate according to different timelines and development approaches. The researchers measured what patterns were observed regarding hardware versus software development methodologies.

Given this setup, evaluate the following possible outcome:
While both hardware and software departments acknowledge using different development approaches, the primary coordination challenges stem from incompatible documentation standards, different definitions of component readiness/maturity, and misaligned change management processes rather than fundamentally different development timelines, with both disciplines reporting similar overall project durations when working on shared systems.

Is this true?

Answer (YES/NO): NO